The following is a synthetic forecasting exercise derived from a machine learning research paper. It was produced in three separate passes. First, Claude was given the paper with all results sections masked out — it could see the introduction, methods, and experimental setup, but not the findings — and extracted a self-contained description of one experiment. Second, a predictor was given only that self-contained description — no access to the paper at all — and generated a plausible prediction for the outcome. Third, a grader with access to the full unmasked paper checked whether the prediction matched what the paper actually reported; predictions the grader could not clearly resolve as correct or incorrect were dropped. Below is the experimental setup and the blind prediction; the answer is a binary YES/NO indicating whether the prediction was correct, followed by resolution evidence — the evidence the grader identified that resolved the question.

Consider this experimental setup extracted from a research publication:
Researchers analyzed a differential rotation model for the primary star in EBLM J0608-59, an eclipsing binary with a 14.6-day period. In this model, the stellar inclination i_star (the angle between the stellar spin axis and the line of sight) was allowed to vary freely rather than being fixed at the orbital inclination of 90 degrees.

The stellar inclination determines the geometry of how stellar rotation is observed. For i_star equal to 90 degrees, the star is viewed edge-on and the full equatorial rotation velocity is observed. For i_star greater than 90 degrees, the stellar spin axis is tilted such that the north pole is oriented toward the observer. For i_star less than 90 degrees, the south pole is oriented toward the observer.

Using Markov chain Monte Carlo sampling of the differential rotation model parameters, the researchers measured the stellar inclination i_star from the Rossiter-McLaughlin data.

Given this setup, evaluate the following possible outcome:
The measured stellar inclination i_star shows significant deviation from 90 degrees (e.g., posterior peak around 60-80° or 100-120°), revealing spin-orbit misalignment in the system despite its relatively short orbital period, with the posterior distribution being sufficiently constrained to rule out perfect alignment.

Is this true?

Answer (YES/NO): NO